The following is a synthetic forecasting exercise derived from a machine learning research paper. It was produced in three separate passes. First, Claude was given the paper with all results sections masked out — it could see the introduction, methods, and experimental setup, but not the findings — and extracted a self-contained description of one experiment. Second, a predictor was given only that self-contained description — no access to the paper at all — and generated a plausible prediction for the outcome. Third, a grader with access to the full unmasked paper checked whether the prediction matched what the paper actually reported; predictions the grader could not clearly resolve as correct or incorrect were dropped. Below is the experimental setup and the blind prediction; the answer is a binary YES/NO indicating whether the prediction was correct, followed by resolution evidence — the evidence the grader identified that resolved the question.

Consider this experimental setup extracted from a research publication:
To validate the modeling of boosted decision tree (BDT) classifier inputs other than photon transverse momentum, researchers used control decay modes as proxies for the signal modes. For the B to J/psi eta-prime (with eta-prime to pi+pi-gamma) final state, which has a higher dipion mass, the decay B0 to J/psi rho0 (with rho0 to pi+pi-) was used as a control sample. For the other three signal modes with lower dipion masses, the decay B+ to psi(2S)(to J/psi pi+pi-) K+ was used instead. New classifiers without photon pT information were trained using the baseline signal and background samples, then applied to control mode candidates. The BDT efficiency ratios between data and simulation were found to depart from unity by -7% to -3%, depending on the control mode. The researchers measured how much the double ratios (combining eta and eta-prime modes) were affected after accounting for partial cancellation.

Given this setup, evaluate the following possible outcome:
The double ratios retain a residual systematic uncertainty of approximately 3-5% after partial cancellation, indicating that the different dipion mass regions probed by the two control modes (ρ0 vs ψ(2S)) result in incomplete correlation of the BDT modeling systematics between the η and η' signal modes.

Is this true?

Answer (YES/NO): NO